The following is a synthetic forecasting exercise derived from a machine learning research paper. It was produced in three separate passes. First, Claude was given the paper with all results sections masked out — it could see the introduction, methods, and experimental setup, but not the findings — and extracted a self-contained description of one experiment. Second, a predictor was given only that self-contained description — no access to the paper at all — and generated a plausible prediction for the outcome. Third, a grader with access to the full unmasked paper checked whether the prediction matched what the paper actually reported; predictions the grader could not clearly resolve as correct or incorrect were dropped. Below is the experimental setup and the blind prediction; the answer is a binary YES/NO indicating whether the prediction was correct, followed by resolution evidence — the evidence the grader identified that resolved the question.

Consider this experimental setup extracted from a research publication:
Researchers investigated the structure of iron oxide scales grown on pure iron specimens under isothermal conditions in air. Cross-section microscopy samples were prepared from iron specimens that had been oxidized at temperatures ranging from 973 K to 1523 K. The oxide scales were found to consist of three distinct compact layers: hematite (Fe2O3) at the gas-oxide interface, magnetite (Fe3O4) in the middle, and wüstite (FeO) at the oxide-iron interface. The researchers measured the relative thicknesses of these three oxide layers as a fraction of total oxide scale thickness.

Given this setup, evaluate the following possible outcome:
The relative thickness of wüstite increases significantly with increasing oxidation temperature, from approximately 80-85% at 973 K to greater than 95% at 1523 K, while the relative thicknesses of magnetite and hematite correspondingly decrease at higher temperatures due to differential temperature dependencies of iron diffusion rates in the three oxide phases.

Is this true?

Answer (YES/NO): NO